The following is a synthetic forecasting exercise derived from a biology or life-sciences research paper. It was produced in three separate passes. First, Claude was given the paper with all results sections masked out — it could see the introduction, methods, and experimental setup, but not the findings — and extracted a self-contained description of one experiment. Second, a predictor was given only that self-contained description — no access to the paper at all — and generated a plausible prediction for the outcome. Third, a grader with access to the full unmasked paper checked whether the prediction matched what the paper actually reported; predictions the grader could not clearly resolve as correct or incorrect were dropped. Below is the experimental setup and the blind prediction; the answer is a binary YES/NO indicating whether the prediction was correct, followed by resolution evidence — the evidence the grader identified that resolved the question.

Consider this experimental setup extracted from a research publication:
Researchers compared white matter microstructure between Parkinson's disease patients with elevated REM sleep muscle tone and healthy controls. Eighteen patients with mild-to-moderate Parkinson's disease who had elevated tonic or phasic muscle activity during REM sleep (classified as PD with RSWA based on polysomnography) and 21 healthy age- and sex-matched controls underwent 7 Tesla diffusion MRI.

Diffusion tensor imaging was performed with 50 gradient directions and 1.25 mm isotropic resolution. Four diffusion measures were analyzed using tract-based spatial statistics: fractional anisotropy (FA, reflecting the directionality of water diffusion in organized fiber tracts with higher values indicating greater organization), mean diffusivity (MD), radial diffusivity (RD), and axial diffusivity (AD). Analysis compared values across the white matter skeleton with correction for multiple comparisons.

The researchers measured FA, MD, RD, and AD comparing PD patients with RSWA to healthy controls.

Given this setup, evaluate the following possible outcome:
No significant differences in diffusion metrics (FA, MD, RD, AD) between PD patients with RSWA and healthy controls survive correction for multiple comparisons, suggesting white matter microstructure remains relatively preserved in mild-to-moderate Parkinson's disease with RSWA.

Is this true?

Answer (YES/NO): NO